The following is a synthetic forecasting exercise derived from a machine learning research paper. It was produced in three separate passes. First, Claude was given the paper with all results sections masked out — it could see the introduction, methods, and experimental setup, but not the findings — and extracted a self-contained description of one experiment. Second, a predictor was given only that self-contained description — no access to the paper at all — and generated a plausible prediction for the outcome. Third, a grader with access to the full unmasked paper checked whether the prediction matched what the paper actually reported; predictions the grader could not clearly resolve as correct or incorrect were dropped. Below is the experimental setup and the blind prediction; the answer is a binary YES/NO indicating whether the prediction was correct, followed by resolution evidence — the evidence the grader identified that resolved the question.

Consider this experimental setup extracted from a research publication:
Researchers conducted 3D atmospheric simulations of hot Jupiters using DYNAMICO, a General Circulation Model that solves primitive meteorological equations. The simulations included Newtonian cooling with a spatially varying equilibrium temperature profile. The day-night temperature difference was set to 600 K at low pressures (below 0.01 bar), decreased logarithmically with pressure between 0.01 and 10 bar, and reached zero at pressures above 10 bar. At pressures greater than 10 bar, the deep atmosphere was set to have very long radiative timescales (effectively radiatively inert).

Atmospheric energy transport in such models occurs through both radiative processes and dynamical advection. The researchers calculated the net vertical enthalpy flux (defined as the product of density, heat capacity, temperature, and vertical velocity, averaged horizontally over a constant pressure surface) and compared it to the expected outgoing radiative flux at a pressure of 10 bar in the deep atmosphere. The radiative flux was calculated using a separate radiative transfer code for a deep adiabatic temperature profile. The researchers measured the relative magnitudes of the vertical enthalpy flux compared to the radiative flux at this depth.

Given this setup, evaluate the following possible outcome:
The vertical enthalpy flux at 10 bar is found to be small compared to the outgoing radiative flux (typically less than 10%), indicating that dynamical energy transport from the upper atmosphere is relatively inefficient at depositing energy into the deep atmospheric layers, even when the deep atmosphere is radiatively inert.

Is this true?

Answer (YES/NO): NO